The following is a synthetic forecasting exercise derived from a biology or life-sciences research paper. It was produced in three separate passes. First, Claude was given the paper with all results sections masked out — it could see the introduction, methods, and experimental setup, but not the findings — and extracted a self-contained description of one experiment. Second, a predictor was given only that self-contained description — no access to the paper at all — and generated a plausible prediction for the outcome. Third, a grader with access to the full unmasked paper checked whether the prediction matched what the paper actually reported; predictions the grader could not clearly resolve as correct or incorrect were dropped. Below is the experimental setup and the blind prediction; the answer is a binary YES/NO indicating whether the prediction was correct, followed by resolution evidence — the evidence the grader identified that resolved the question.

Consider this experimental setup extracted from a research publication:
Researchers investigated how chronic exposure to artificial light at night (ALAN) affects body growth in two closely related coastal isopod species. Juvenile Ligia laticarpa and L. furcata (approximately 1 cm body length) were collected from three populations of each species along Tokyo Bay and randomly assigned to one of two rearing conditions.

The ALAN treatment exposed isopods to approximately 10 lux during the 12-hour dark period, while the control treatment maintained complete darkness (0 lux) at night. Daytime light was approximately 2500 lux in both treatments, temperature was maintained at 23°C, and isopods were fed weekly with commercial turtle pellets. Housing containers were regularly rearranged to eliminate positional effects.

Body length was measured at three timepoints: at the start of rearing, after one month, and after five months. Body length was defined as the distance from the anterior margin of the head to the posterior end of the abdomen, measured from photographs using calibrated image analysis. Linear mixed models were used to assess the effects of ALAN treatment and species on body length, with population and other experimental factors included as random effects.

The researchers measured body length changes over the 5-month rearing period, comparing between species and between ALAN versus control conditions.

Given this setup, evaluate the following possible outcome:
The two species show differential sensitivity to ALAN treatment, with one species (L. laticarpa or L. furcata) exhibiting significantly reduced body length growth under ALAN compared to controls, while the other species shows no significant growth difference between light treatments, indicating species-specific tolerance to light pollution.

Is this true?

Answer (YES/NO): NO